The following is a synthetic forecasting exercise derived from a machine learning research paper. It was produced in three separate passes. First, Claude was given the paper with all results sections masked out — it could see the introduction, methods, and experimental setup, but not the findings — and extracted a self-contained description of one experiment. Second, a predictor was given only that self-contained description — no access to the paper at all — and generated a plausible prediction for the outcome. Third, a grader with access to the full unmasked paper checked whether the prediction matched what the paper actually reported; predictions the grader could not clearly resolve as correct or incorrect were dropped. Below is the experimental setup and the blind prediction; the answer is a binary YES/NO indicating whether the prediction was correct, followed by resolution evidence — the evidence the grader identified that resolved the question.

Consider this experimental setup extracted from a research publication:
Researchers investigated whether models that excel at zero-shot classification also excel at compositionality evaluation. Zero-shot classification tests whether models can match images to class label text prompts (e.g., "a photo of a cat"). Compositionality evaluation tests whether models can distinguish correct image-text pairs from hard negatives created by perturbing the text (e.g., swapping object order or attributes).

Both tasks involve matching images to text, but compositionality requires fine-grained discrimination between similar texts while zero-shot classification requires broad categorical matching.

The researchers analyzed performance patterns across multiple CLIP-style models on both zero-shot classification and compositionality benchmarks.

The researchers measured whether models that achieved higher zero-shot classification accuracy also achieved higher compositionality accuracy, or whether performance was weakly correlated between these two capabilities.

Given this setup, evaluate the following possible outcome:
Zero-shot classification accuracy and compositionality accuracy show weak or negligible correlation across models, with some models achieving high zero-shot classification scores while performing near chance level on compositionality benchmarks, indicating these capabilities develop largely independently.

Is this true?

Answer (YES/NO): YES